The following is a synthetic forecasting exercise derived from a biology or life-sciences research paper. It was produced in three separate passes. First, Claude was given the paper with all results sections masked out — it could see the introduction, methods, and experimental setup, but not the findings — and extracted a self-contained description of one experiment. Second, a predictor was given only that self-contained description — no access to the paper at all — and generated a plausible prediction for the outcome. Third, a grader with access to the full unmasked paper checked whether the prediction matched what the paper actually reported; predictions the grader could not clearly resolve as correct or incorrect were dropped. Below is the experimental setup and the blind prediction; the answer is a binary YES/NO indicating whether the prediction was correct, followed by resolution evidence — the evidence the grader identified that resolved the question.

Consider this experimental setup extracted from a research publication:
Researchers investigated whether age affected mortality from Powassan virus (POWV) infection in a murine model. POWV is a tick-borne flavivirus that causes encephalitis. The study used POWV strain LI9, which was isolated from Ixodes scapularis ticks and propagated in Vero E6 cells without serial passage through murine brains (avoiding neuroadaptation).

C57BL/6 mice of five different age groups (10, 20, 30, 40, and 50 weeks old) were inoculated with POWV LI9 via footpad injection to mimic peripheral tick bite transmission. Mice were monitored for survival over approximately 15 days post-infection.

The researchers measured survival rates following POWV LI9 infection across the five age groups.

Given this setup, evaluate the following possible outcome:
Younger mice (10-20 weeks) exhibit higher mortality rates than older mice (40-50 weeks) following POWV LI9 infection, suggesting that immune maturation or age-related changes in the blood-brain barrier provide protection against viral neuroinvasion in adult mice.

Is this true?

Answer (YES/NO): NO